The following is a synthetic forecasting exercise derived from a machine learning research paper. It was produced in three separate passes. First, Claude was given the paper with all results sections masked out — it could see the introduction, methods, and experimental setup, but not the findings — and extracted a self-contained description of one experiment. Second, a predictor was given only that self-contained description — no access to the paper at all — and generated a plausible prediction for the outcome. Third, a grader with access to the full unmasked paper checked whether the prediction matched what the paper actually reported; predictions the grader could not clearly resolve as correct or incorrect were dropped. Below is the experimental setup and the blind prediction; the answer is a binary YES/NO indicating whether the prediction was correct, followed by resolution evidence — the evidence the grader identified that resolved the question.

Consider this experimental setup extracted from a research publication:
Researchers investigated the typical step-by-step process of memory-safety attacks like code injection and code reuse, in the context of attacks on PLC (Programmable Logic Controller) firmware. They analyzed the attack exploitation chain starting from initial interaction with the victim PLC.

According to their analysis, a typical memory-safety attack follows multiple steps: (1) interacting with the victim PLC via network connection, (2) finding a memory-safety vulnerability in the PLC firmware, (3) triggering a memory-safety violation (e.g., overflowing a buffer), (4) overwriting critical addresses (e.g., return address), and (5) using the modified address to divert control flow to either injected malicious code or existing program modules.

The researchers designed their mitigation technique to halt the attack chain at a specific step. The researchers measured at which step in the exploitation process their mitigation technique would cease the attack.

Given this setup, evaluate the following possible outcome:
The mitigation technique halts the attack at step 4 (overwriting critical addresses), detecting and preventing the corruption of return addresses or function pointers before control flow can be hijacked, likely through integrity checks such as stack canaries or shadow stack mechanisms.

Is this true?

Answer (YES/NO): NO